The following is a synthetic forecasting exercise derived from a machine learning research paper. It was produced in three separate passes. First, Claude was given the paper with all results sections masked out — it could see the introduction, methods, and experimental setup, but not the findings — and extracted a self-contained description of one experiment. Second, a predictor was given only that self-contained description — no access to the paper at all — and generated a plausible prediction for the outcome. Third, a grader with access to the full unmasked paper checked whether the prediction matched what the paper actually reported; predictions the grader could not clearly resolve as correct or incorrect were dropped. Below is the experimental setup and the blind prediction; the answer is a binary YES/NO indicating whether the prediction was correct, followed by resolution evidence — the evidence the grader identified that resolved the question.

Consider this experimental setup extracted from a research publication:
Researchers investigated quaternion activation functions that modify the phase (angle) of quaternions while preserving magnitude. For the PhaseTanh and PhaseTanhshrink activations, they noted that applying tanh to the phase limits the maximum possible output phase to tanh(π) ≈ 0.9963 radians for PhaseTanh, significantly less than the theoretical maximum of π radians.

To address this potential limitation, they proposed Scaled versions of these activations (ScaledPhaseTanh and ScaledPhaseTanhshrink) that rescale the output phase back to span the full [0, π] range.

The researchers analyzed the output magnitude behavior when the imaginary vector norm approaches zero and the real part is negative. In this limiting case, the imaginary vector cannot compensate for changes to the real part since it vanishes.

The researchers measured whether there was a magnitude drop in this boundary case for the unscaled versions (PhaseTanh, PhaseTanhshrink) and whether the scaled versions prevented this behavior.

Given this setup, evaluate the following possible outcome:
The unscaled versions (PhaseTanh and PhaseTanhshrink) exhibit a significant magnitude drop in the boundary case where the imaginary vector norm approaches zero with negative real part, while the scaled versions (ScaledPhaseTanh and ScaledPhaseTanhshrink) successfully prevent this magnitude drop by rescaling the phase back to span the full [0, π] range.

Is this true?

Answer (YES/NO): YES